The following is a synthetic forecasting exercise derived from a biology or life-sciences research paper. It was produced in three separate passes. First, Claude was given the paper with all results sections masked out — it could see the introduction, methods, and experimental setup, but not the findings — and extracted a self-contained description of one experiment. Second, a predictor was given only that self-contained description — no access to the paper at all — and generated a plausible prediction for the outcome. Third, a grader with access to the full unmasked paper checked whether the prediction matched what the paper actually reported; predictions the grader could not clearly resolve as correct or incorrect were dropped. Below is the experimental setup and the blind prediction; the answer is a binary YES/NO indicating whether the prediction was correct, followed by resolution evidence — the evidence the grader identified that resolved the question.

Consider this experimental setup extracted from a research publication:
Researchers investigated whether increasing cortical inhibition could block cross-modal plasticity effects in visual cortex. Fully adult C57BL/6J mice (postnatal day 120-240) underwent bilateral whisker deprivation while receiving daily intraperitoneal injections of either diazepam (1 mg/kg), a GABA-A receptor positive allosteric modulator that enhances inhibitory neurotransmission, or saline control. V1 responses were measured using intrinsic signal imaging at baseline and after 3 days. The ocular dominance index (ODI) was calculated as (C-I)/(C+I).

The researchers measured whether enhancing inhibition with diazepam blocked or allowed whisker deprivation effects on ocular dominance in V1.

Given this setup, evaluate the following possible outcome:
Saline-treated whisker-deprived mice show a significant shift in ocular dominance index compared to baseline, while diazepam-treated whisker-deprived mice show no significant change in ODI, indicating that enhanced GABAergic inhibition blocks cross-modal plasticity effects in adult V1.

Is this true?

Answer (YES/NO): YES